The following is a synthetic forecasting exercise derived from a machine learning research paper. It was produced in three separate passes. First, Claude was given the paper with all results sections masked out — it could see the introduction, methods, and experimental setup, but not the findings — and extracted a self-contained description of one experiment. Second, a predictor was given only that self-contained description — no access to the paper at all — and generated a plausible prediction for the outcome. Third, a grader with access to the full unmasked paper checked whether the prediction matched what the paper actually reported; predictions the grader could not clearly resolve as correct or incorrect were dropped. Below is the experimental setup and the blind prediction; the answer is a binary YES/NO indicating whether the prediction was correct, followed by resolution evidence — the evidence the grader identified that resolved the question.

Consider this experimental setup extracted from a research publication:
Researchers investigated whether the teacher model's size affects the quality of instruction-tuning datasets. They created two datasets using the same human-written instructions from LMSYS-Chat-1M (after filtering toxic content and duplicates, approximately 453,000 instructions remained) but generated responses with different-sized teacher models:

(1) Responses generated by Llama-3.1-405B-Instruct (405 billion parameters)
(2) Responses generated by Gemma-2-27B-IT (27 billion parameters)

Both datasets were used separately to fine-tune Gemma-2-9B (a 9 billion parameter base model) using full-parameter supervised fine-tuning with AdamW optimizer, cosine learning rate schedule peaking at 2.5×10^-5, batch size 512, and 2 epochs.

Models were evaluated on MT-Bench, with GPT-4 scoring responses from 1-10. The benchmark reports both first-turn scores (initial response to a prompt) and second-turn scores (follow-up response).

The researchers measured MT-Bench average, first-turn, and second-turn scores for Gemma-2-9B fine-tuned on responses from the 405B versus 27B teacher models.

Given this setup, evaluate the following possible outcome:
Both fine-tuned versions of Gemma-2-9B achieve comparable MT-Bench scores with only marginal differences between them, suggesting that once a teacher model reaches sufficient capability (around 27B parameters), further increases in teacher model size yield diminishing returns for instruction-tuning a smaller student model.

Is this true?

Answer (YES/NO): NO